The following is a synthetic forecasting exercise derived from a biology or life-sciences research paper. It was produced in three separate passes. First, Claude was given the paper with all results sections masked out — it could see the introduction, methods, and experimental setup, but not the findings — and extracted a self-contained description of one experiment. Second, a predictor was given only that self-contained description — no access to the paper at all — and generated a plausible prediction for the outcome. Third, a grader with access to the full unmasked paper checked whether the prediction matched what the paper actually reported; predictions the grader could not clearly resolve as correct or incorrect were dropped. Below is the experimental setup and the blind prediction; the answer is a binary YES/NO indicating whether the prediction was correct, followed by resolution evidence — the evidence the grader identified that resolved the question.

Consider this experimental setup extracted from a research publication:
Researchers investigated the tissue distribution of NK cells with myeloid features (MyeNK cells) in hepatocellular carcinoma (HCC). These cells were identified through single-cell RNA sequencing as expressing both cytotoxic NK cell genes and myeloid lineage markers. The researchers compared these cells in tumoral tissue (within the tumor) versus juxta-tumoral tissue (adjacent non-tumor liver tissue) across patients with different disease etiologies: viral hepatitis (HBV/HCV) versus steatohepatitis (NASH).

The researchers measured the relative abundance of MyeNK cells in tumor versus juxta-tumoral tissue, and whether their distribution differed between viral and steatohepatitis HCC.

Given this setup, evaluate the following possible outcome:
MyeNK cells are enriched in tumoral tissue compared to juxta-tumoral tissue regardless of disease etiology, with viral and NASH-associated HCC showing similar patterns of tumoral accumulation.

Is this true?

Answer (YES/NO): NO